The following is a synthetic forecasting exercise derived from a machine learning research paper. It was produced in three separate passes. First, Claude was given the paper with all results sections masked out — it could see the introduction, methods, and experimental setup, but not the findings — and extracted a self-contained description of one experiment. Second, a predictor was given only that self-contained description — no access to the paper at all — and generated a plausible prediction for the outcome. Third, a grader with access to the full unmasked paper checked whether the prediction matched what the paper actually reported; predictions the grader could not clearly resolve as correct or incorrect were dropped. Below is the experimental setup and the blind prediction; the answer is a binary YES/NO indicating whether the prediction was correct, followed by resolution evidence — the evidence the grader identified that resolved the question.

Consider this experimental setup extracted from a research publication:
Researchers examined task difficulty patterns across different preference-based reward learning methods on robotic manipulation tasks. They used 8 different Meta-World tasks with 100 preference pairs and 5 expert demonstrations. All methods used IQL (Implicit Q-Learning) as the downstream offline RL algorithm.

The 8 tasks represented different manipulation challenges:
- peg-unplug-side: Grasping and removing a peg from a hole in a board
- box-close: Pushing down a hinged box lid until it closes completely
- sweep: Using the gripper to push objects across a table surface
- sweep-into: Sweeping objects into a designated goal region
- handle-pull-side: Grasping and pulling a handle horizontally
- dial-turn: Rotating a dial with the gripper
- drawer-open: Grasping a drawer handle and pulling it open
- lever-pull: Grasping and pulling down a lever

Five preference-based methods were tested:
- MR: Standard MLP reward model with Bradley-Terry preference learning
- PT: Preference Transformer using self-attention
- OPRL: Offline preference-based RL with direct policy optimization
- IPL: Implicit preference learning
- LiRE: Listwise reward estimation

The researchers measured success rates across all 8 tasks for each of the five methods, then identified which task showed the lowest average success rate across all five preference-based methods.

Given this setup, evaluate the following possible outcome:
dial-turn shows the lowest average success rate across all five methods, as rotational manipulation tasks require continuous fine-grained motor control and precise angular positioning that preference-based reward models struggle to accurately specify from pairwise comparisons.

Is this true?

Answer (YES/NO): NO